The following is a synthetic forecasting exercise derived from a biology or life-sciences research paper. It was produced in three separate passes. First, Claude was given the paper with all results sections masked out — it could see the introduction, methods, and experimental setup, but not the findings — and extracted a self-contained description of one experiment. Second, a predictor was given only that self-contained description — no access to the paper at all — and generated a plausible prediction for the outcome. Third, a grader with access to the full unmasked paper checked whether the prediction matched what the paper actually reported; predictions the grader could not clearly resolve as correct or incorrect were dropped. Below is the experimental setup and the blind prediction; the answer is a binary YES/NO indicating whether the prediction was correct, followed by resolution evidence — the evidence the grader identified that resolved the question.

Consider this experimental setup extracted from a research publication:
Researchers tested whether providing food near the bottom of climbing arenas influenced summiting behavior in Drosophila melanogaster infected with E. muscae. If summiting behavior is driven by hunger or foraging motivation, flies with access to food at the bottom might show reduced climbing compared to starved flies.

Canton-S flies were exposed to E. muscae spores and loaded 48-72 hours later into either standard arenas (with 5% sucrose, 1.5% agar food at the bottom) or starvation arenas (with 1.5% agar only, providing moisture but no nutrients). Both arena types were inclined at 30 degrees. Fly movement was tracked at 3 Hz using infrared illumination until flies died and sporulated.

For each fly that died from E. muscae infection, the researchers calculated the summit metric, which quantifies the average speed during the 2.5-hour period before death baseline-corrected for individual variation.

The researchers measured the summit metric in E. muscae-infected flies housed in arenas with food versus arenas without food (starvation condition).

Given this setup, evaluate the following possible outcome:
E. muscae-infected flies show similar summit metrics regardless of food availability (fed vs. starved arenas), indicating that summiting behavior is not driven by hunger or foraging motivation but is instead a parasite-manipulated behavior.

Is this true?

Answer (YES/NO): NO